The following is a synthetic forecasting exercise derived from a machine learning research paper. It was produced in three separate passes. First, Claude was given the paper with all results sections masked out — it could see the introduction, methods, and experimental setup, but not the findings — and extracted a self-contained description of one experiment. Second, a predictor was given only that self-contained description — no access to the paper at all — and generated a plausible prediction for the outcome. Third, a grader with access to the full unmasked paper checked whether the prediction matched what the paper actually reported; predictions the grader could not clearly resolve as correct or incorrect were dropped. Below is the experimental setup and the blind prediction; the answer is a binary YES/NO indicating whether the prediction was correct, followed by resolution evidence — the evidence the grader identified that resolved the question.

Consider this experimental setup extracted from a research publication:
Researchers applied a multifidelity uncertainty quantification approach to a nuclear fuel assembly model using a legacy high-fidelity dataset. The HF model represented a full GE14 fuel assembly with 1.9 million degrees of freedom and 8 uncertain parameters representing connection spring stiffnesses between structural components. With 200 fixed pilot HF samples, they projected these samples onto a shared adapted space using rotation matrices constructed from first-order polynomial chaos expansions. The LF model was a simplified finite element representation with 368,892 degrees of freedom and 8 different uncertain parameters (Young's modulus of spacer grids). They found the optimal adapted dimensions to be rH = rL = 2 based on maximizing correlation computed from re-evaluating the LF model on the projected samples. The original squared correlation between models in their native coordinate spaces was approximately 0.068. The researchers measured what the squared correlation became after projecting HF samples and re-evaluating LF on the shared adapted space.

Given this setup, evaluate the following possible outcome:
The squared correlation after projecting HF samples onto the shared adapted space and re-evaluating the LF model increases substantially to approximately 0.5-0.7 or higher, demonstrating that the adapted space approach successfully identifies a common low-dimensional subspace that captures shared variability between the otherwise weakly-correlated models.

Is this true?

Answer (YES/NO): NO